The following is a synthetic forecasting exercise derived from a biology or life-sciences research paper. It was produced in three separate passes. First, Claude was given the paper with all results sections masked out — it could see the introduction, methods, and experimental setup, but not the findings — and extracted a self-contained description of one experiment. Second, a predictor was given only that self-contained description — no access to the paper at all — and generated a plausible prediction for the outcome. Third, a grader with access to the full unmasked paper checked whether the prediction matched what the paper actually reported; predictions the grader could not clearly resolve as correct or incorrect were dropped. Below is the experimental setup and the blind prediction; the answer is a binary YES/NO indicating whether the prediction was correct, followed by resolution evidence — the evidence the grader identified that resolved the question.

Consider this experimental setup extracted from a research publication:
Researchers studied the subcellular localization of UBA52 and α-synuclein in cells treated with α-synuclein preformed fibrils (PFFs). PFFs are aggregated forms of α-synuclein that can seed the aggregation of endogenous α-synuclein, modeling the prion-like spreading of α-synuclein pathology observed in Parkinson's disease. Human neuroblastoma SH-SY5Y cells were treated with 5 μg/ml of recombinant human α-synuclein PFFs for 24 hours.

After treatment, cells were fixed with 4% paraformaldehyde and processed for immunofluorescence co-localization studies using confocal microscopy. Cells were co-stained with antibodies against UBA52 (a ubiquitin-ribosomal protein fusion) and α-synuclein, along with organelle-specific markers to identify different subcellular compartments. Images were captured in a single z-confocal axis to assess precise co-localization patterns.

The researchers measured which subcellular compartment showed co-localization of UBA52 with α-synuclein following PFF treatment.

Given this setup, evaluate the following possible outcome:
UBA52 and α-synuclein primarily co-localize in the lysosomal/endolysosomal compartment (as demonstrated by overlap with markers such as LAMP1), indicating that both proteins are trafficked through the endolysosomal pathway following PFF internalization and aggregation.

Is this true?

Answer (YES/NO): NO